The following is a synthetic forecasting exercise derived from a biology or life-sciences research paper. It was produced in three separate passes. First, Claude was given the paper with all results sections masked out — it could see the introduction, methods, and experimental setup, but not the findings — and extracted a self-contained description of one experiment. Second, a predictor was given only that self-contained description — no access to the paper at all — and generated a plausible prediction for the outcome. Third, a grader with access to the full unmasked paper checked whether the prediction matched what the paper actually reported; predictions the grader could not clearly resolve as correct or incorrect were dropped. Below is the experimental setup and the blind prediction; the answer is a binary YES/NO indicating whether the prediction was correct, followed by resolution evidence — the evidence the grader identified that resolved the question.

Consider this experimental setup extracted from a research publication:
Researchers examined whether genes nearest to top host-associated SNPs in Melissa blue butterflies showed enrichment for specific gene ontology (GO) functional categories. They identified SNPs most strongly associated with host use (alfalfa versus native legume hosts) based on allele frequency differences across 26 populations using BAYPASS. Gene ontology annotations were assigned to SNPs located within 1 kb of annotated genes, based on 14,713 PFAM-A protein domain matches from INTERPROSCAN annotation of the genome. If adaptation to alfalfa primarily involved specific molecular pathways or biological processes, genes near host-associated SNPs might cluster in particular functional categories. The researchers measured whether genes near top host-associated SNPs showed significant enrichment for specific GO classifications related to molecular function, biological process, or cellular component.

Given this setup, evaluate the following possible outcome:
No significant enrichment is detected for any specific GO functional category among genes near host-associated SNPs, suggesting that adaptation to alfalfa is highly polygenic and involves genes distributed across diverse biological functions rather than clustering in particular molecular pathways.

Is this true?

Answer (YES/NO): NO